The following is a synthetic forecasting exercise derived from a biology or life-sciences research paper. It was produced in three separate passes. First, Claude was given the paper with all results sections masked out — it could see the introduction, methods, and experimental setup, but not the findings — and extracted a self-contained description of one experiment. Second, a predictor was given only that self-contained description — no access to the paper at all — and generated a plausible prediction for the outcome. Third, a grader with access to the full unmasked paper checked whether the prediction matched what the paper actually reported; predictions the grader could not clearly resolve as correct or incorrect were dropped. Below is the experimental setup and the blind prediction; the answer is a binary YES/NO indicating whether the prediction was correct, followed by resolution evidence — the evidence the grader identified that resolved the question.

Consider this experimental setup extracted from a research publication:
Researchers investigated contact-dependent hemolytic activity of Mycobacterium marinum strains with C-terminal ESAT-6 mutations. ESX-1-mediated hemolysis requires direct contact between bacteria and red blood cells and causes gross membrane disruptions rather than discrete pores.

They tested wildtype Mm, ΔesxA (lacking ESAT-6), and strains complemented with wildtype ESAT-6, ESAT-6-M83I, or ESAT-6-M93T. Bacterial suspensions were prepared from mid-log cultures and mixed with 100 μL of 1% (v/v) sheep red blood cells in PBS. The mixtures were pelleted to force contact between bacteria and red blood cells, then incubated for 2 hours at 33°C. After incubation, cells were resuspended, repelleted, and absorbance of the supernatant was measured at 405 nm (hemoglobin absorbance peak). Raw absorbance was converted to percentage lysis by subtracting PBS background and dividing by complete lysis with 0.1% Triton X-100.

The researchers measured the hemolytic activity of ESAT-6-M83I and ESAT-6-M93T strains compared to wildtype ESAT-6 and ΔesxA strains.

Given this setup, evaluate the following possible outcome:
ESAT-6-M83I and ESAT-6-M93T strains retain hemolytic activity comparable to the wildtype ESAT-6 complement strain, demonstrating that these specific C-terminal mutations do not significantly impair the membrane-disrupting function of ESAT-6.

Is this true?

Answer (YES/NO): NO